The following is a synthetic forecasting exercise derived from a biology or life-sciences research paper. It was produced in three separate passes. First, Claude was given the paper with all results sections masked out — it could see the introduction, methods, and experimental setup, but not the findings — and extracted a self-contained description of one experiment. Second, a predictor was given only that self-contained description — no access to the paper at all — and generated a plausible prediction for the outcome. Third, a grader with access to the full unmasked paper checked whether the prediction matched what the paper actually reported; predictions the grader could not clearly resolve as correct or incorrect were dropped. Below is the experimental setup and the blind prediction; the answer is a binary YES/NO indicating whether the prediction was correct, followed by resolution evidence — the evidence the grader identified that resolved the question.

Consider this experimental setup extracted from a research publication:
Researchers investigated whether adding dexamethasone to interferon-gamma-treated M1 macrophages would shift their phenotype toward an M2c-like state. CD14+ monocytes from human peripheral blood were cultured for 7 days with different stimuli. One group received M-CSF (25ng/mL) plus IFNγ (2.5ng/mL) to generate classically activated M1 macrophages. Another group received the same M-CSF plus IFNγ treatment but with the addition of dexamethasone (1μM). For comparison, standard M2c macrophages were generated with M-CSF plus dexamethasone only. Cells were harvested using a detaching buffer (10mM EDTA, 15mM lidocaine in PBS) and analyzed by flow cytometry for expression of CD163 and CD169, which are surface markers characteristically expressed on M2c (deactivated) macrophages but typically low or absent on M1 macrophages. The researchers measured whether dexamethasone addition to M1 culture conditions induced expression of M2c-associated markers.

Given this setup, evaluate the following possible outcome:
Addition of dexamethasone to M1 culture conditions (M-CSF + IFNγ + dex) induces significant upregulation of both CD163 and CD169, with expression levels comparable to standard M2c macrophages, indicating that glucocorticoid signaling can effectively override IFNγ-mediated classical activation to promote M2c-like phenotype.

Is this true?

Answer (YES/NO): NO